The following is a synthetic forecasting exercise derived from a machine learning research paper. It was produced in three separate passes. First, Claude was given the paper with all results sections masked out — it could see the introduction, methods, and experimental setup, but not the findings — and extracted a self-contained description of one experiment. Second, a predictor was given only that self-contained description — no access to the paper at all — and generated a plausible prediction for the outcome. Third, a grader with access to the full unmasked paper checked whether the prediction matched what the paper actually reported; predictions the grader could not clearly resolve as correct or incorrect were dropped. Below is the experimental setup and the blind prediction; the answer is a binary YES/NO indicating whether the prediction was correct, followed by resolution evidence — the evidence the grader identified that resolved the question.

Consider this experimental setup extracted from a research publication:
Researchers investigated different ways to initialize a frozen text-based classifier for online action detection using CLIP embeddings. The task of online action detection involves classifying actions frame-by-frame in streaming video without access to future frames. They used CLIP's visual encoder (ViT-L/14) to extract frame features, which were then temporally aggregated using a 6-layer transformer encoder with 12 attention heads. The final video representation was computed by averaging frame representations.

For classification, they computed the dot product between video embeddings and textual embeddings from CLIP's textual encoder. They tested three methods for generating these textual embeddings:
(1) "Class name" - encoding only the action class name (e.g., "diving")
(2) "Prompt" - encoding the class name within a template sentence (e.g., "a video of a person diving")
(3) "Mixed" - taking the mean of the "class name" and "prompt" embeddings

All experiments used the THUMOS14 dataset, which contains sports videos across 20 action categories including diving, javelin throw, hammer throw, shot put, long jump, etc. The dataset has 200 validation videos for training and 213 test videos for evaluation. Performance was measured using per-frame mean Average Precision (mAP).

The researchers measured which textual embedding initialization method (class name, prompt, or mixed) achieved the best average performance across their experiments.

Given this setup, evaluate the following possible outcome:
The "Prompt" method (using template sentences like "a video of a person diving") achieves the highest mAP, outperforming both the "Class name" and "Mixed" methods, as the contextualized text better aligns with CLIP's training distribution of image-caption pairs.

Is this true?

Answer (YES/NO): YES